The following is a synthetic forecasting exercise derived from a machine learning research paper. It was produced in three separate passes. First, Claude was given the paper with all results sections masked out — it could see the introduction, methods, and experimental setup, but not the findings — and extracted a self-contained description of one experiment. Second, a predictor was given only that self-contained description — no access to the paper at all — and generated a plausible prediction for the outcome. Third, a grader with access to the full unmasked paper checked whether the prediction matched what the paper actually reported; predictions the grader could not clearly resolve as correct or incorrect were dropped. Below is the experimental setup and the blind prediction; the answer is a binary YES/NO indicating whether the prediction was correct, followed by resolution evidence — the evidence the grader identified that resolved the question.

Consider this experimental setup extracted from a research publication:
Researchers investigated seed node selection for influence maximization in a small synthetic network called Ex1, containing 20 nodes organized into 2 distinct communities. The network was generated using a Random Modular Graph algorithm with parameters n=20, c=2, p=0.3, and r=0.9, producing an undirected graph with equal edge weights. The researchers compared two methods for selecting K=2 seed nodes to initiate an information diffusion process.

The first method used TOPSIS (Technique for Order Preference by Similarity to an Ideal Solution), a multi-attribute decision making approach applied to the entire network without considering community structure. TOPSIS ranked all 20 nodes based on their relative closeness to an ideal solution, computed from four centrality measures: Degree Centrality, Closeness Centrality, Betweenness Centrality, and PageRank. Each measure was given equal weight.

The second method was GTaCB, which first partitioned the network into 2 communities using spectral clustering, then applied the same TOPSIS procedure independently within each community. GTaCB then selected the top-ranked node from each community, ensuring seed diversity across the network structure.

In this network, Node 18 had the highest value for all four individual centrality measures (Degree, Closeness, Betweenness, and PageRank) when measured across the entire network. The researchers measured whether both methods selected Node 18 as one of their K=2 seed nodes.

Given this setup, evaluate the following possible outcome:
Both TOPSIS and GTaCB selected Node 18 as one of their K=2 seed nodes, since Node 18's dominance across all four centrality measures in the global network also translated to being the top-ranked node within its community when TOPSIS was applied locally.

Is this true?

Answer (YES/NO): NO